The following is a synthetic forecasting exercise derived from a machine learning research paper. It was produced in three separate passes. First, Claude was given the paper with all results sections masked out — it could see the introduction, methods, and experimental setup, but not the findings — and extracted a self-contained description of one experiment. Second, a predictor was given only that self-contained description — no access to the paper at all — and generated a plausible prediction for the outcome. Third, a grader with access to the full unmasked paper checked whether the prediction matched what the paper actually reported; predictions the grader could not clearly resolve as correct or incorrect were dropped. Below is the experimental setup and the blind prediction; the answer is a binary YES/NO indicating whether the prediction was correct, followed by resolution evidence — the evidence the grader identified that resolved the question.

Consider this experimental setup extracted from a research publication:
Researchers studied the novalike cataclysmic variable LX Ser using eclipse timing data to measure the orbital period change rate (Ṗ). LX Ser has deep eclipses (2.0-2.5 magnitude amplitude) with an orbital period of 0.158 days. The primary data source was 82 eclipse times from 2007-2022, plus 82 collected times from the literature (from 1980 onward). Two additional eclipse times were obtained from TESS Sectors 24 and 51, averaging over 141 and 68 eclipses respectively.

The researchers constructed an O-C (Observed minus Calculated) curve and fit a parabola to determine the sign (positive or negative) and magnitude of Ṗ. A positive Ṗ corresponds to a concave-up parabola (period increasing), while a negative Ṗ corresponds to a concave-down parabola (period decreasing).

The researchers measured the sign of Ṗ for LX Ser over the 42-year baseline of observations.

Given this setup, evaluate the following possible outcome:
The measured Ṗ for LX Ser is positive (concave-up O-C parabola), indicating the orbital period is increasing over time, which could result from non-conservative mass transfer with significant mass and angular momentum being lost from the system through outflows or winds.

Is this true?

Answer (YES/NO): YES